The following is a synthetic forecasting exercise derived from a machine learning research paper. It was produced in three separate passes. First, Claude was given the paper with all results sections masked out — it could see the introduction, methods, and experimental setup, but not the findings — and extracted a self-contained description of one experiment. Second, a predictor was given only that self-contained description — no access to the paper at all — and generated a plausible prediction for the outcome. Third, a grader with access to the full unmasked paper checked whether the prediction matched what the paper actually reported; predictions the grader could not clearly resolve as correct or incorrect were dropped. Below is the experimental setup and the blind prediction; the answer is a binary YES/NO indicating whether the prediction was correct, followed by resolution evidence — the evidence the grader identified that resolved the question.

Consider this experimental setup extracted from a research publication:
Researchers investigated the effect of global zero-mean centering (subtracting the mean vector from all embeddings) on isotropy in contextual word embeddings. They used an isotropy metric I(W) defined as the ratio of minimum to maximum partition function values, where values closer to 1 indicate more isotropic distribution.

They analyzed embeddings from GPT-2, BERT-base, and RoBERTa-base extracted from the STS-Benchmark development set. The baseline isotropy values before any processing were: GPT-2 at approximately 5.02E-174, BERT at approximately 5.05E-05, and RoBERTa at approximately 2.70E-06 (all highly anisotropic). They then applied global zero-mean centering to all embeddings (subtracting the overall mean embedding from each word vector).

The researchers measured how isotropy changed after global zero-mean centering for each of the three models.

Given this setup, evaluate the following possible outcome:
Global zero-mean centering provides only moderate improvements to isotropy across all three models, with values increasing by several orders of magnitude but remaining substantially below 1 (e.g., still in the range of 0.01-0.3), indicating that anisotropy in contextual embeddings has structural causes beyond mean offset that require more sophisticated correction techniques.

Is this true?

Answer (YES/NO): NO